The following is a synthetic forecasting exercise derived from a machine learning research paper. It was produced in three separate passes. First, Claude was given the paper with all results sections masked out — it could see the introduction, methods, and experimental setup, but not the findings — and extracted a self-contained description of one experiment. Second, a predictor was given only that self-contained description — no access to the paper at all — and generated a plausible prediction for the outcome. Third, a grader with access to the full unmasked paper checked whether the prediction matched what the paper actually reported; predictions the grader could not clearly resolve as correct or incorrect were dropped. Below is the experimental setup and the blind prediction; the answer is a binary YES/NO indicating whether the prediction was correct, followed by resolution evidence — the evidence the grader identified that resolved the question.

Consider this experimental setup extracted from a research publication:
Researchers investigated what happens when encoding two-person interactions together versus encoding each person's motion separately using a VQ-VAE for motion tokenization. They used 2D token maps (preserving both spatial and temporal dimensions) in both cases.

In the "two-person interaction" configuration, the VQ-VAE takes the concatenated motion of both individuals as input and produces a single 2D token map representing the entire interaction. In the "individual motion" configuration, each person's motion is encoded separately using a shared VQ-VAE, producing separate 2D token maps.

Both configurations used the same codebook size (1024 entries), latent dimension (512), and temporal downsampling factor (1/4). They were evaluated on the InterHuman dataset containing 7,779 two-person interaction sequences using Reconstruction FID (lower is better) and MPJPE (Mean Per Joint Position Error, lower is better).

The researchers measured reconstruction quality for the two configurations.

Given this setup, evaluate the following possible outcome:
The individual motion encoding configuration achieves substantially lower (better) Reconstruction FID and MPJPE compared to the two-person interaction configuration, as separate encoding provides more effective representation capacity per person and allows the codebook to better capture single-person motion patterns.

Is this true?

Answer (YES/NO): YES